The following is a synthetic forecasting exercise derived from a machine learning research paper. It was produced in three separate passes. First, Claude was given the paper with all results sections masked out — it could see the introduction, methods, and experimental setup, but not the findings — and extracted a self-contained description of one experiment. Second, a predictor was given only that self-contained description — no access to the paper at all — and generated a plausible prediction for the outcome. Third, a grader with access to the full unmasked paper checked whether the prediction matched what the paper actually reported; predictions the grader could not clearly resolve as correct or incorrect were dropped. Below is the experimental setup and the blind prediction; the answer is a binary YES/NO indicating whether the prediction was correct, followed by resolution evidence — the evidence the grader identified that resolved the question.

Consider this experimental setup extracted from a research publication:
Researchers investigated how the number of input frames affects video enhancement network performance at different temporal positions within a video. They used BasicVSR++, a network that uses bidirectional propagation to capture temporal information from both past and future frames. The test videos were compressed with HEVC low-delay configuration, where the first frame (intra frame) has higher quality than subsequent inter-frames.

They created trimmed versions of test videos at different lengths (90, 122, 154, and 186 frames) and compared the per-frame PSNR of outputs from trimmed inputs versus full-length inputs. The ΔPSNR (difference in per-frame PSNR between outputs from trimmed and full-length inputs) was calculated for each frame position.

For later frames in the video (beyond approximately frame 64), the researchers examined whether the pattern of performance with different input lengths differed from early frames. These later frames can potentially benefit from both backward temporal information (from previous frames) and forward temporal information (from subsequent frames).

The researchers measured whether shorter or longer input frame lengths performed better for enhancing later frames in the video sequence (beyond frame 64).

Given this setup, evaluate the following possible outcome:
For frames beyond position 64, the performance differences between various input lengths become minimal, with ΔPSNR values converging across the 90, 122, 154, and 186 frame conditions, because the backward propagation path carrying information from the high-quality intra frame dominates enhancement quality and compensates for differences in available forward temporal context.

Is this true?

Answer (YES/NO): NO